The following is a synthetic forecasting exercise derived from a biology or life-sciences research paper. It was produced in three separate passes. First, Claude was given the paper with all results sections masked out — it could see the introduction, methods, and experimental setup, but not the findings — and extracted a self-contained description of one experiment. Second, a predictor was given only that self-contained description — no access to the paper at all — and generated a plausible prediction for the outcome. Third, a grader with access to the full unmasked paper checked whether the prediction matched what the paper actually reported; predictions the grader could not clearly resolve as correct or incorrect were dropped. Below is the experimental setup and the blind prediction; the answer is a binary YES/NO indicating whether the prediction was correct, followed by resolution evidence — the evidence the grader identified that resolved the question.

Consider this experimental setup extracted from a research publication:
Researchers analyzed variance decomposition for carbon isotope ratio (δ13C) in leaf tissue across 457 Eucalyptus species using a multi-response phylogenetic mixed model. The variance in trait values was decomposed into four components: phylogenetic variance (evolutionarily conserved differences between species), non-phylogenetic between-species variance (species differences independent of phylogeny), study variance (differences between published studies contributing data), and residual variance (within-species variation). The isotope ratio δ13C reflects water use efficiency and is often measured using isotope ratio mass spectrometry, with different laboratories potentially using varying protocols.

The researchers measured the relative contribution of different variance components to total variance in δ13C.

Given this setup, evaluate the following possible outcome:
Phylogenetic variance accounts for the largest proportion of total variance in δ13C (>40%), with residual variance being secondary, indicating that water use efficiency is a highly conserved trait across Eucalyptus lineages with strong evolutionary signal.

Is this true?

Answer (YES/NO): NO